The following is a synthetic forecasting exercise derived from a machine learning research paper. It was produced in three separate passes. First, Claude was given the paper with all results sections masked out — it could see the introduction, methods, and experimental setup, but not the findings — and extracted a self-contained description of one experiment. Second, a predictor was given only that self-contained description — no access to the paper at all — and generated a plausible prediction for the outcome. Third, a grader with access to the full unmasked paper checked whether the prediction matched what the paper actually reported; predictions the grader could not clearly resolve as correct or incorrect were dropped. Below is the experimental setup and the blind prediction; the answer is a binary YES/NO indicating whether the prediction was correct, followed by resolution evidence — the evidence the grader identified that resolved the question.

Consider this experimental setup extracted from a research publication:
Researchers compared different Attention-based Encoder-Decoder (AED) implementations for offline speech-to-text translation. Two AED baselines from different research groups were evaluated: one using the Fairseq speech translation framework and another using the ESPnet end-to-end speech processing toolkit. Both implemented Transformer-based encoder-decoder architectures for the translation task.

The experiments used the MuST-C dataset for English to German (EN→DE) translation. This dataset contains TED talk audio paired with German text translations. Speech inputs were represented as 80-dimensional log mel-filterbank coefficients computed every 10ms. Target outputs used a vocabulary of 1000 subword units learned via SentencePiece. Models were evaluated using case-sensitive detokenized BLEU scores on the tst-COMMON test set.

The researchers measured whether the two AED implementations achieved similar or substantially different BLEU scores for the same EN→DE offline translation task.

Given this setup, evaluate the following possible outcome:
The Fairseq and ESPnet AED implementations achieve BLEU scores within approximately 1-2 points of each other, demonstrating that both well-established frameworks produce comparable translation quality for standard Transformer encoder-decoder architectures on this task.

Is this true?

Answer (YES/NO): YES